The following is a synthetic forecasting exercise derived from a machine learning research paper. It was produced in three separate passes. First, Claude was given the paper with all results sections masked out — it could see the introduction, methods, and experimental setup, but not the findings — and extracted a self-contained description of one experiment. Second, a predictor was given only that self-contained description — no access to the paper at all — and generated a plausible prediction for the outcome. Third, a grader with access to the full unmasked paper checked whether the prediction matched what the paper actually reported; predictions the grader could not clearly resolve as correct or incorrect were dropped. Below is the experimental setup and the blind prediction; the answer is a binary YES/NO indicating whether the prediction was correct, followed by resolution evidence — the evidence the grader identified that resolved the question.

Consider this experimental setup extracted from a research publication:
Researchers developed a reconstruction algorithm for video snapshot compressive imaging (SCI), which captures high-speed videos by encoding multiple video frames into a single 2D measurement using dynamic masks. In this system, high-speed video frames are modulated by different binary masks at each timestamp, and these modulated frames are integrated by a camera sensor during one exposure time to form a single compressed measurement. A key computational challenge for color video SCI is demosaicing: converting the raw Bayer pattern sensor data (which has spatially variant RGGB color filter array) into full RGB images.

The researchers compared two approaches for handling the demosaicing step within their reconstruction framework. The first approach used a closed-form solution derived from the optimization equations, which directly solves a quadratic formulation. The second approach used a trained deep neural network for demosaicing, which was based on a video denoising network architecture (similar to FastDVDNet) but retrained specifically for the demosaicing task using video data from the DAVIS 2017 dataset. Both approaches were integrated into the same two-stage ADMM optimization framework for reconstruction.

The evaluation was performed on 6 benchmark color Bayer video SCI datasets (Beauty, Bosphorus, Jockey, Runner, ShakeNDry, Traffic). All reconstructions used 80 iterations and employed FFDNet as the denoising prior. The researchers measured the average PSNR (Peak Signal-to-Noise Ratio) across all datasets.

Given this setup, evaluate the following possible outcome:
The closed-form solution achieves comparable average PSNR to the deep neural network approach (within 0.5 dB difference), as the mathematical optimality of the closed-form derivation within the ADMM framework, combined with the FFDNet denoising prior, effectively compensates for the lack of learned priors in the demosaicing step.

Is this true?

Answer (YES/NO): NO